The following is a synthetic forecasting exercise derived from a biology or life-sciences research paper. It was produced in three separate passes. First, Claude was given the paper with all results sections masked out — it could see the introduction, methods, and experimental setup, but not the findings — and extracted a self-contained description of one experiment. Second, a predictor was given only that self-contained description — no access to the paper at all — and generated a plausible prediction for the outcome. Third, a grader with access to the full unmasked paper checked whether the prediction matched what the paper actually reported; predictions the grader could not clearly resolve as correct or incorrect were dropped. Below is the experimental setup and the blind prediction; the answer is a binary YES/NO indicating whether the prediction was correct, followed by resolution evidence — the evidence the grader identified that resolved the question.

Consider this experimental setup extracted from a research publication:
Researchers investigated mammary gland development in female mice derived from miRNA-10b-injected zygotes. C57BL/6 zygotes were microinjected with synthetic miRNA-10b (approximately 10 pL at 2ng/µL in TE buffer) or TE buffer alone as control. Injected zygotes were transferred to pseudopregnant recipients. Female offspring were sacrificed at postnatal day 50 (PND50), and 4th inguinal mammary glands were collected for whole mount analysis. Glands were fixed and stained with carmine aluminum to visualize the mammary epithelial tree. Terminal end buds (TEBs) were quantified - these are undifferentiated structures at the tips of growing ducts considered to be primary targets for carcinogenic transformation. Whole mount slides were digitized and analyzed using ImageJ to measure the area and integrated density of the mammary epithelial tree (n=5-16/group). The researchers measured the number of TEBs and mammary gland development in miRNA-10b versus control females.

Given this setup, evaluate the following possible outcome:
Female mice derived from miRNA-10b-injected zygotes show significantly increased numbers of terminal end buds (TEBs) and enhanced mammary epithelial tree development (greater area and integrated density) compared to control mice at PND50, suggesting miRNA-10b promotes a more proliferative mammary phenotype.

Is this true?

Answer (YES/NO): NO